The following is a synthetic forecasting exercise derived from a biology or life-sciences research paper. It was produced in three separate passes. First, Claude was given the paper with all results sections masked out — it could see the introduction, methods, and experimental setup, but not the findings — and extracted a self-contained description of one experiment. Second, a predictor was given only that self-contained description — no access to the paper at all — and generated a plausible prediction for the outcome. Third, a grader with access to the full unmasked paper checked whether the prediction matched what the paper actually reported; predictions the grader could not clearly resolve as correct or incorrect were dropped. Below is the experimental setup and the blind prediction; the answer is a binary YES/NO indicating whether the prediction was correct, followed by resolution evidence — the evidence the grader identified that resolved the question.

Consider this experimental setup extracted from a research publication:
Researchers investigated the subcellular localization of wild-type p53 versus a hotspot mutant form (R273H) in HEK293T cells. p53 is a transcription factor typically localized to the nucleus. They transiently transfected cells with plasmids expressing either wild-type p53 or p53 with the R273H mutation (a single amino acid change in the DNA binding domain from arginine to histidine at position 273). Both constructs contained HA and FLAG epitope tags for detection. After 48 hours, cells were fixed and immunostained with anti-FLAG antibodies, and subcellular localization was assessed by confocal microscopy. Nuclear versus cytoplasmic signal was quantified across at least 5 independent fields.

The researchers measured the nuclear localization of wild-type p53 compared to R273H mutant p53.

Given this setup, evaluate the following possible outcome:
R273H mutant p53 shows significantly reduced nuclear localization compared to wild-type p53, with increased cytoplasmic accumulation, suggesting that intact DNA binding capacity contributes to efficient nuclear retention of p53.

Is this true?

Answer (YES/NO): YES